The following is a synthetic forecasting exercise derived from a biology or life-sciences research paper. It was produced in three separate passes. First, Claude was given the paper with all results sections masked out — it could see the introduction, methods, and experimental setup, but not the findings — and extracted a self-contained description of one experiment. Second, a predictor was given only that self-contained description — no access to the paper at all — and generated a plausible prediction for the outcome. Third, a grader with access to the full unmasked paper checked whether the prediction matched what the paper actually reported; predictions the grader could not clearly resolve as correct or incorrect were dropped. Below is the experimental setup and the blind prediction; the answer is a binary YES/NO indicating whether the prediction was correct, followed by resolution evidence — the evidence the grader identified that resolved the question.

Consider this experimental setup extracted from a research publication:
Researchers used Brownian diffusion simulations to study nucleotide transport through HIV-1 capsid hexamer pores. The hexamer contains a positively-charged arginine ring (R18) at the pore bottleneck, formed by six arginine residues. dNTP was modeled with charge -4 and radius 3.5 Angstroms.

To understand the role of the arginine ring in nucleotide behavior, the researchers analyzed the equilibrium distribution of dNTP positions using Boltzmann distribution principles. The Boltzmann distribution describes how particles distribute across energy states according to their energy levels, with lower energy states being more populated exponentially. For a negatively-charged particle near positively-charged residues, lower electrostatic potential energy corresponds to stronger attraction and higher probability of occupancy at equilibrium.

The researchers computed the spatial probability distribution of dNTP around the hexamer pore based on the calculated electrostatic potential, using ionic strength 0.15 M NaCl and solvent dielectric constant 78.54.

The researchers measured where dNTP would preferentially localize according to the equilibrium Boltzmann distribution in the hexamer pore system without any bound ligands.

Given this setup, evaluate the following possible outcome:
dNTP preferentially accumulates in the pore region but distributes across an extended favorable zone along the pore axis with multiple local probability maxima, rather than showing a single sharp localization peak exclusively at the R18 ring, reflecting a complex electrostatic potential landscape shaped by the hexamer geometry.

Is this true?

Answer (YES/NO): NO